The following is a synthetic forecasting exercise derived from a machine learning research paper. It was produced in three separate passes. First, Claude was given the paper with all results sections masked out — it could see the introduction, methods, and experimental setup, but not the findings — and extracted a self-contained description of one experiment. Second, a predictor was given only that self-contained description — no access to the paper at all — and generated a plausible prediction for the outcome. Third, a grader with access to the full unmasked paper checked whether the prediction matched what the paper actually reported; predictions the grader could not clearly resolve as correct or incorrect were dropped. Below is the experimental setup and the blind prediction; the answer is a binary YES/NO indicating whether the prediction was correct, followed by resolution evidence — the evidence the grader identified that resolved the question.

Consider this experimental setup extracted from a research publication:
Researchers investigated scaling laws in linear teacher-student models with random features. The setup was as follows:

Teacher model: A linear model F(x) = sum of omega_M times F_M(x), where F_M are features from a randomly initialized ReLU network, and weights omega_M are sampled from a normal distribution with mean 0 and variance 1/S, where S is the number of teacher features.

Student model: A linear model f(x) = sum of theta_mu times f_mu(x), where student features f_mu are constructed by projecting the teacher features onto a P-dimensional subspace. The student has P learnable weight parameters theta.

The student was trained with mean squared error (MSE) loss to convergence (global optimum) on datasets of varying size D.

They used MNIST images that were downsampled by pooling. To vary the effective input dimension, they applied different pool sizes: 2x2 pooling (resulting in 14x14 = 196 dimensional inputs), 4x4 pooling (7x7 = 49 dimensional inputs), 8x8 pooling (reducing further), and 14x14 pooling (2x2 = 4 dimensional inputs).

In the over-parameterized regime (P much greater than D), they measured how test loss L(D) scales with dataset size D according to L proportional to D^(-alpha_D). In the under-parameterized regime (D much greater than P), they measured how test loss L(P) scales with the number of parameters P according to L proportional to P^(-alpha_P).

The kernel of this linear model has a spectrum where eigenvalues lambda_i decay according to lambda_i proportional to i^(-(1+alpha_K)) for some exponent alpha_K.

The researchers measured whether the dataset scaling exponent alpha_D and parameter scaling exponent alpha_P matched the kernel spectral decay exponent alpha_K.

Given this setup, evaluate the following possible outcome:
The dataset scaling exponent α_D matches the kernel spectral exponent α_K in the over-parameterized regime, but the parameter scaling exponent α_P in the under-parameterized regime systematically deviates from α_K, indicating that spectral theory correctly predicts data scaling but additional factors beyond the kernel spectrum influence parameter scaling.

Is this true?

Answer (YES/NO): NO